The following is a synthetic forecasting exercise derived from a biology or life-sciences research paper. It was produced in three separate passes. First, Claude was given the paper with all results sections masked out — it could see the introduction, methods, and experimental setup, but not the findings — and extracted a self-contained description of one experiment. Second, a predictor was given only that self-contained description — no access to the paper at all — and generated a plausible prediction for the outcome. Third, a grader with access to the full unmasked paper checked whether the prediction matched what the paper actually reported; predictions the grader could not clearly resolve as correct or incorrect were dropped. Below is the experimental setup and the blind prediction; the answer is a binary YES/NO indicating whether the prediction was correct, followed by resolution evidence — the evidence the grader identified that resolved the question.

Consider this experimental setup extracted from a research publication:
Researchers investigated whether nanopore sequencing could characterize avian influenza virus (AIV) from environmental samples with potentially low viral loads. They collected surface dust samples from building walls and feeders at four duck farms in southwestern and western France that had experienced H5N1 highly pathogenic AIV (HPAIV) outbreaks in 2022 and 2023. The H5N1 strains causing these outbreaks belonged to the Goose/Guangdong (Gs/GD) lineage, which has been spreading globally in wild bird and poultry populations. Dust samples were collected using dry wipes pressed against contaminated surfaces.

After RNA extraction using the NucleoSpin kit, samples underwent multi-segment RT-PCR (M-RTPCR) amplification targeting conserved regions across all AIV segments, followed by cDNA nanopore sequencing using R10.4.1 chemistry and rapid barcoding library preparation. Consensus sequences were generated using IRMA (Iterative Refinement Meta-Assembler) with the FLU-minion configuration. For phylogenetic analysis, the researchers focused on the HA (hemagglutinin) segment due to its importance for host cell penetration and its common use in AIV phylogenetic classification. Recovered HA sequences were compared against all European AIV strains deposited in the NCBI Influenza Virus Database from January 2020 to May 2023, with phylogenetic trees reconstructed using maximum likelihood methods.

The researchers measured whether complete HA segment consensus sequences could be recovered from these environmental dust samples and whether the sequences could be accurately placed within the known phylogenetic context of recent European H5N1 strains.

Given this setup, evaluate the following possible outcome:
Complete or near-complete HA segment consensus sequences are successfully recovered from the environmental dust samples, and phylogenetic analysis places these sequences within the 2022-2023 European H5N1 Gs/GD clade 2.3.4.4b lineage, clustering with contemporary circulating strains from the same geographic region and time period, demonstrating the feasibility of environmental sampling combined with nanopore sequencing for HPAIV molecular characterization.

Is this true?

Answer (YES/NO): YES